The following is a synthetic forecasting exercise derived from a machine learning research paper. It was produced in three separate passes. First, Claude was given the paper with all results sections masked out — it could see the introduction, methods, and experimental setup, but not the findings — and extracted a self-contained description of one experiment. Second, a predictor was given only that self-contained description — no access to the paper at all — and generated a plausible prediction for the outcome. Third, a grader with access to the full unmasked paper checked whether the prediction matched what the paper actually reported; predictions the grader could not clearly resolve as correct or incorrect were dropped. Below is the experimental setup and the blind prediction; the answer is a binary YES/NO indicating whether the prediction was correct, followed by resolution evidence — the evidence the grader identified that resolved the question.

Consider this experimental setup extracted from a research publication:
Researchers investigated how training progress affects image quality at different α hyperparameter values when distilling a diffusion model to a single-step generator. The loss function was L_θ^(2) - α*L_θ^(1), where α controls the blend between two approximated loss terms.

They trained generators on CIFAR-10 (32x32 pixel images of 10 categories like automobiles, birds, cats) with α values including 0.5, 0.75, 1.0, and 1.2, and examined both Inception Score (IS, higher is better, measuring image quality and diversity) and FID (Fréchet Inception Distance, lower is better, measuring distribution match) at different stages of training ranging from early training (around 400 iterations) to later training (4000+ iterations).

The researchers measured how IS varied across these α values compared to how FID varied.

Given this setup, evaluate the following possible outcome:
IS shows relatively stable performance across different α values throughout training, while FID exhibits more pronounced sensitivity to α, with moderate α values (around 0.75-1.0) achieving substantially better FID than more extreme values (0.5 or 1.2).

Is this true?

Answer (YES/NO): NO